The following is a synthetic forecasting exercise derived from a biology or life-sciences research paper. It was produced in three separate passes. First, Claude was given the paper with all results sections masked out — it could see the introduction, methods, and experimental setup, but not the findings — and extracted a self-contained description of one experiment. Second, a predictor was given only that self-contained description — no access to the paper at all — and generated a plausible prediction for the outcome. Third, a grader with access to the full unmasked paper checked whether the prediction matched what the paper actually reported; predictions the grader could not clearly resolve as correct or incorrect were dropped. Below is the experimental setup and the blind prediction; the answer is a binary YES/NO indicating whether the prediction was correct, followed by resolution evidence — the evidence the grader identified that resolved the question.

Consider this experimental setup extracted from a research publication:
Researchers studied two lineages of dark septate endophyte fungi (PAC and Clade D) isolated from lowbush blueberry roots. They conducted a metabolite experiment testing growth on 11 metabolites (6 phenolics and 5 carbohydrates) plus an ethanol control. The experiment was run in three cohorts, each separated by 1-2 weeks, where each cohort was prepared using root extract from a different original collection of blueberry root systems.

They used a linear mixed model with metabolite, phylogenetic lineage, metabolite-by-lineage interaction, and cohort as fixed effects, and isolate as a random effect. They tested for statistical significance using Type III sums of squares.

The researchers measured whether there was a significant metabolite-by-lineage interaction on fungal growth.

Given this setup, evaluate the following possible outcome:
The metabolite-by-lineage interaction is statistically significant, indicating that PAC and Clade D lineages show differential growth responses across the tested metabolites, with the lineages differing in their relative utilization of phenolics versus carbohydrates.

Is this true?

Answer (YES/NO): YES